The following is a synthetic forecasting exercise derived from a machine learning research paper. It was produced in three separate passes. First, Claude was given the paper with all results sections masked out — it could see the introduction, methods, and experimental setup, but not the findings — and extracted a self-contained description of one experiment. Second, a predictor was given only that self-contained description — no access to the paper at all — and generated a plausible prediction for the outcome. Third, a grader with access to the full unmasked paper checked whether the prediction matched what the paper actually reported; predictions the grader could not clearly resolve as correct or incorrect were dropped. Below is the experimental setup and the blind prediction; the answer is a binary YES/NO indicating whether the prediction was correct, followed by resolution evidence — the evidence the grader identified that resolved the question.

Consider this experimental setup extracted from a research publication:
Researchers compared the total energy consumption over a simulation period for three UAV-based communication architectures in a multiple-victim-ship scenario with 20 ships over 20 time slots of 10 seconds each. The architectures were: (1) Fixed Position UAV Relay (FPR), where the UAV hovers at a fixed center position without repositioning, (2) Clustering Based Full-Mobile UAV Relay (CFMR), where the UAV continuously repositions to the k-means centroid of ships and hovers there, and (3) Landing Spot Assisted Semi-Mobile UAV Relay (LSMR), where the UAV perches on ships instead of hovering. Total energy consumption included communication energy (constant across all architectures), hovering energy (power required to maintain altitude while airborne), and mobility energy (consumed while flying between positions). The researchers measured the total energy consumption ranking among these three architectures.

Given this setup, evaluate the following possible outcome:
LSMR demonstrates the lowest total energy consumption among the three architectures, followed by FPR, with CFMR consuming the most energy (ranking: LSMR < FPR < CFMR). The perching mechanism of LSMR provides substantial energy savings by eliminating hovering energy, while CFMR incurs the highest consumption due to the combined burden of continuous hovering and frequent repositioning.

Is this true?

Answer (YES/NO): NO